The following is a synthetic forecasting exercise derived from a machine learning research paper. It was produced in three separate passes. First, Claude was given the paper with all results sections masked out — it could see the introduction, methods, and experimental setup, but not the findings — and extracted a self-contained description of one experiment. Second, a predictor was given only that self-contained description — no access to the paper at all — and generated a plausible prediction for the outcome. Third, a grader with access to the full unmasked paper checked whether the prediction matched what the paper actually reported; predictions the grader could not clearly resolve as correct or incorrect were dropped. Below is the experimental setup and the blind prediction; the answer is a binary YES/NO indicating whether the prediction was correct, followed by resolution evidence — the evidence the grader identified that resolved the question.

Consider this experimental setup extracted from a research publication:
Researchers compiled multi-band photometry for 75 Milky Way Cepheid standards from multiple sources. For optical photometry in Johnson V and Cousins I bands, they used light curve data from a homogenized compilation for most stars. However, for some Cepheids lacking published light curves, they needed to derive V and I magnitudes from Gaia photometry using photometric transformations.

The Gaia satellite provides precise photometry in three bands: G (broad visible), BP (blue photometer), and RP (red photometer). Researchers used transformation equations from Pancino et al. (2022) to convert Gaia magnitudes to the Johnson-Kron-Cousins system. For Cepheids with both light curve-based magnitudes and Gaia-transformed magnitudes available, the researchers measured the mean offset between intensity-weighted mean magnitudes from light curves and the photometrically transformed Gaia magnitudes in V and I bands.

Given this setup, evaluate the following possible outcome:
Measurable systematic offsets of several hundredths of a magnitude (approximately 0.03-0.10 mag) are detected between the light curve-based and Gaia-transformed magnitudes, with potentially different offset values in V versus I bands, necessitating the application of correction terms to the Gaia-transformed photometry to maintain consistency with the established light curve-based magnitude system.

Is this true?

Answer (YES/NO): NO